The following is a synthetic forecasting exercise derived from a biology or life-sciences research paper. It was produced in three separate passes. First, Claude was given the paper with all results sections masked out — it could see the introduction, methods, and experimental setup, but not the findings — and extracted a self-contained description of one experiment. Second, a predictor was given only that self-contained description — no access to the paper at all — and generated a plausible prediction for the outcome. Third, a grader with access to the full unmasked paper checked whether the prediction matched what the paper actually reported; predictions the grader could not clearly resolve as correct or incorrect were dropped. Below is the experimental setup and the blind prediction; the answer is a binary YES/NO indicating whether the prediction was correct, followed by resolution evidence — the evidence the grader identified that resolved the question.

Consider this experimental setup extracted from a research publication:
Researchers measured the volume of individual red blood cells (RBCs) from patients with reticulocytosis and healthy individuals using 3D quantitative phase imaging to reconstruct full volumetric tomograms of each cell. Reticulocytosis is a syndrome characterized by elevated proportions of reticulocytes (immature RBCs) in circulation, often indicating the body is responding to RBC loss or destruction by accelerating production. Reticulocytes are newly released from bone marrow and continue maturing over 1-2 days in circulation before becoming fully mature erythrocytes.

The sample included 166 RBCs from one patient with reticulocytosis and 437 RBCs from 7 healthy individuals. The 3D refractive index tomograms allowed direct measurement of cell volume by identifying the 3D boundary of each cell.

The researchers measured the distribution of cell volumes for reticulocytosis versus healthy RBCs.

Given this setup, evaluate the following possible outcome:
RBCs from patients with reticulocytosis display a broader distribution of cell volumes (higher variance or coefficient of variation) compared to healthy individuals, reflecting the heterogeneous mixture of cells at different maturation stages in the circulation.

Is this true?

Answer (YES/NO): YES